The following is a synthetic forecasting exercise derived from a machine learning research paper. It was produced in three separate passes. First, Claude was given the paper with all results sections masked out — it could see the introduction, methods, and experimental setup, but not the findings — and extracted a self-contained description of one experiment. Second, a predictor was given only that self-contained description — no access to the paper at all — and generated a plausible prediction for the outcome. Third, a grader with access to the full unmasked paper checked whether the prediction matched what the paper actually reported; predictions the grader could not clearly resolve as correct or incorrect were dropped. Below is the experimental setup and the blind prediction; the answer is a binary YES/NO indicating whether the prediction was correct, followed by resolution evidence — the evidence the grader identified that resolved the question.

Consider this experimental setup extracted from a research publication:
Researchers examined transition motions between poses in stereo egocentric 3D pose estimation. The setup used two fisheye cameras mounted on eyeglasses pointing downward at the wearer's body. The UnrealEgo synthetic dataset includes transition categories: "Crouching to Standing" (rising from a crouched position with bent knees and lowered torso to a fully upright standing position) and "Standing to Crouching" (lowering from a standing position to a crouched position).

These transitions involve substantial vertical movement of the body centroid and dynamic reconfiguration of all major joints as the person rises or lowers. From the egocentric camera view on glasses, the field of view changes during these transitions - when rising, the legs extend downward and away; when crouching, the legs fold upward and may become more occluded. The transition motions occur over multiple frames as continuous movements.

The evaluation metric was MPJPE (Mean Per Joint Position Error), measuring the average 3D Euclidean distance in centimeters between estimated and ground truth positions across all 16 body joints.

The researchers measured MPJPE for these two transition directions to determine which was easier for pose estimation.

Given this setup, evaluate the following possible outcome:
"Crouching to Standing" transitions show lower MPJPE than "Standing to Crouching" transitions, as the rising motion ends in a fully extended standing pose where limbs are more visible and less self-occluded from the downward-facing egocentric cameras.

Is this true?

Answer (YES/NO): NO